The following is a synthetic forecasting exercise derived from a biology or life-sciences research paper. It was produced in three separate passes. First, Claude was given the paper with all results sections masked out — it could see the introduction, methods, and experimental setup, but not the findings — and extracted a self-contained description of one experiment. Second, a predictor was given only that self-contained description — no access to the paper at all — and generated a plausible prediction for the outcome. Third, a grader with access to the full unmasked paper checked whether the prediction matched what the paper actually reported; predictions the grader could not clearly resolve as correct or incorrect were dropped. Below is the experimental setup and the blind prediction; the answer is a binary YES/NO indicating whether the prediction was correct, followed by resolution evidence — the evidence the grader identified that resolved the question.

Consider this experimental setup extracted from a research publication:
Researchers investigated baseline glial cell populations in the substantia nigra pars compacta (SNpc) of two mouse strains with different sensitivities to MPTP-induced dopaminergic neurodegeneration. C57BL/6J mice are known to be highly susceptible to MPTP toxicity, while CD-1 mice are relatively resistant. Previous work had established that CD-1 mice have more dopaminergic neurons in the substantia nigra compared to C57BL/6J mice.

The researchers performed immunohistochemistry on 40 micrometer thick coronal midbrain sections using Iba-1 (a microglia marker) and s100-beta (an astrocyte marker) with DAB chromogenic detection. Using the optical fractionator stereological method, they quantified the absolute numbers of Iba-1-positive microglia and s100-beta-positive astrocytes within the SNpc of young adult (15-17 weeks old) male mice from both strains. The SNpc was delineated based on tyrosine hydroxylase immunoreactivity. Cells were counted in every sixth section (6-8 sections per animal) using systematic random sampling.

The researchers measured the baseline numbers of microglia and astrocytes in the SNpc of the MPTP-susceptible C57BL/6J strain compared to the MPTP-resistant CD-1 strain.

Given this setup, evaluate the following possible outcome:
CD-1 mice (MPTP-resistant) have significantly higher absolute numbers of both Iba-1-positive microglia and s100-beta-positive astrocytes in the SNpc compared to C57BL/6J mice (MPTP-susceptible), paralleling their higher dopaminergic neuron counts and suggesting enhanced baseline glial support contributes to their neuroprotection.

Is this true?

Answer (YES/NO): NO